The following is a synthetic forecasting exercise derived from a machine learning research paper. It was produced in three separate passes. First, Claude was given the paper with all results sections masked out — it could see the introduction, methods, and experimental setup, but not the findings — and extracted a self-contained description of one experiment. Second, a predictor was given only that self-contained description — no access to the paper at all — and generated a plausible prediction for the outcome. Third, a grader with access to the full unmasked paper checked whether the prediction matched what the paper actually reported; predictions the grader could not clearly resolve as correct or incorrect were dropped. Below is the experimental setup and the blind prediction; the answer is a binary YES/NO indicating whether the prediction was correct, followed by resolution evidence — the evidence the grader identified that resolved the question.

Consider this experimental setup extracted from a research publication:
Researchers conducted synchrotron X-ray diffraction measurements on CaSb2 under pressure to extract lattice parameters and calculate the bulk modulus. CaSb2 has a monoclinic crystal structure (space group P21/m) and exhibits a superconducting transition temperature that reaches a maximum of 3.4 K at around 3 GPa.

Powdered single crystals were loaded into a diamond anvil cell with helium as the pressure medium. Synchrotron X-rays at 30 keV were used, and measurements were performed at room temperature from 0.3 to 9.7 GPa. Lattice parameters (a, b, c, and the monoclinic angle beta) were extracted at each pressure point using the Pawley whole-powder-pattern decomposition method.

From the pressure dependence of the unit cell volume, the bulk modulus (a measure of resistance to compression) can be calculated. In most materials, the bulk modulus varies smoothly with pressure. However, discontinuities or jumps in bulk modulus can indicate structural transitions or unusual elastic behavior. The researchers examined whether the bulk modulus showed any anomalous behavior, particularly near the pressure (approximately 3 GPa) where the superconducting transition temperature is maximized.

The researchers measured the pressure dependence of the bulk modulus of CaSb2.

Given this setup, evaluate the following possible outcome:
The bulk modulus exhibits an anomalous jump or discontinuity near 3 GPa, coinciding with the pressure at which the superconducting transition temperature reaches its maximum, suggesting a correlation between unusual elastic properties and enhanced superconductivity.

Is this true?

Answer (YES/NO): YES